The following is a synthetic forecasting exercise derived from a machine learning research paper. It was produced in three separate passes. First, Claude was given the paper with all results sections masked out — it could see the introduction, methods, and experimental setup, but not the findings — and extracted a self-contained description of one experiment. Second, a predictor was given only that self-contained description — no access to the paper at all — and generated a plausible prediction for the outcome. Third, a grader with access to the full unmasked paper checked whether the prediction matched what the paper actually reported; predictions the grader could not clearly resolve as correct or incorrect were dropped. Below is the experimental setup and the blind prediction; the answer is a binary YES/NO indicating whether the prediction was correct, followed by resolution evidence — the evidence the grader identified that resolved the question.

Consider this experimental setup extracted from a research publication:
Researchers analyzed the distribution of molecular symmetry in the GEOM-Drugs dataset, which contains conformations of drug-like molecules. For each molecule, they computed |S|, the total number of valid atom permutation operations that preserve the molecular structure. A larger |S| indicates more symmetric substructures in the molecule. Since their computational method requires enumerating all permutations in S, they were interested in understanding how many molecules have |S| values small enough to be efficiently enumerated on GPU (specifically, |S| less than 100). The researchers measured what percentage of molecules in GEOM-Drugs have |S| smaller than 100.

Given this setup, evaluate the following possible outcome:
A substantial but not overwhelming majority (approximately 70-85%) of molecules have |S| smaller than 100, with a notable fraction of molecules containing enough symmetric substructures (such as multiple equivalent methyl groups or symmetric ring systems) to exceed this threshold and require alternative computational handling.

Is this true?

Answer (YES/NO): NO